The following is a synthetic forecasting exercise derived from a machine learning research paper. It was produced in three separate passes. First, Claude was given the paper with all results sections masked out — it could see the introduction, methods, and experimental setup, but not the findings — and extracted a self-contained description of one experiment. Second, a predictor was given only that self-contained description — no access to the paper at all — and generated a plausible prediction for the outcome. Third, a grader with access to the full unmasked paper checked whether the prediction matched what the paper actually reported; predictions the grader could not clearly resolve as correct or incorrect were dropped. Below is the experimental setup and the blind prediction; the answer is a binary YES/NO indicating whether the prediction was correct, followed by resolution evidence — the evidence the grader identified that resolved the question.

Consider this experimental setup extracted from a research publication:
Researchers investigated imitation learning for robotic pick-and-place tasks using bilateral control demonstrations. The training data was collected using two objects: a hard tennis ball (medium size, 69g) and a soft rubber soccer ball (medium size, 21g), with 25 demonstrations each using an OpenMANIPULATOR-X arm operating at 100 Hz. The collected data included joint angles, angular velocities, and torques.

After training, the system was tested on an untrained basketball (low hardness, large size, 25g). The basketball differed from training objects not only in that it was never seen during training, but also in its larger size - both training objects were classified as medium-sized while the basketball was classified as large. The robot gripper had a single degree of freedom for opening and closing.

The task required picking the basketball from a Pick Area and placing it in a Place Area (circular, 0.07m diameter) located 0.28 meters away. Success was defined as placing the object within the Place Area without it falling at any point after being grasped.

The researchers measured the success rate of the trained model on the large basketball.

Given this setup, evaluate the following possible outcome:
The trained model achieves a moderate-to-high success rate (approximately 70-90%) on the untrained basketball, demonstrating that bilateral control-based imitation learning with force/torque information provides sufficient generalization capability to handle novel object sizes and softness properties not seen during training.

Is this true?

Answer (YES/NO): YES